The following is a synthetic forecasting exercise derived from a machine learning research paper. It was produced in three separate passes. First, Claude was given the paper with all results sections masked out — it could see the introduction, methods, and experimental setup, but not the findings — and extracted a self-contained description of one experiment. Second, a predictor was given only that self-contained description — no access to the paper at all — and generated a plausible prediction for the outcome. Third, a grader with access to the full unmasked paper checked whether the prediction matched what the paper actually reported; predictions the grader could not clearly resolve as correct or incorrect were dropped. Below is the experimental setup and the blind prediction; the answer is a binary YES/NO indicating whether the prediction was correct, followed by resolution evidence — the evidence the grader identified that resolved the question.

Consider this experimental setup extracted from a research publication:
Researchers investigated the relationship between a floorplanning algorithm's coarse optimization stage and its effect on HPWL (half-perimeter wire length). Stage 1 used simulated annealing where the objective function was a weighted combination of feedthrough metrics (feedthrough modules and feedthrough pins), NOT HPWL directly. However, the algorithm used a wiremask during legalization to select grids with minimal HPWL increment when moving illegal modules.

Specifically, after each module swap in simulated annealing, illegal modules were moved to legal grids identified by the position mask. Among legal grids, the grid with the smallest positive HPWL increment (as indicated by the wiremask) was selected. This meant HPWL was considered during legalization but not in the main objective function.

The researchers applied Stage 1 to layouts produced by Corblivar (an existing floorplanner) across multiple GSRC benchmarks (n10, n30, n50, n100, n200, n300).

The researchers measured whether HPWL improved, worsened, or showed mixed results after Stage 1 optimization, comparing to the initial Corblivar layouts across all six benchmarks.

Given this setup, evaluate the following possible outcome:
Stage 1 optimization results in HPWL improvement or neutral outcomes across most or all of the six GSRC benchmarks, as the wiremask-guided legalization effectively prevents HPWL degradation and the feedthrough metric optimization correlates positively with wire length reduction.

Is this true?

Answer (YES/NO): YES